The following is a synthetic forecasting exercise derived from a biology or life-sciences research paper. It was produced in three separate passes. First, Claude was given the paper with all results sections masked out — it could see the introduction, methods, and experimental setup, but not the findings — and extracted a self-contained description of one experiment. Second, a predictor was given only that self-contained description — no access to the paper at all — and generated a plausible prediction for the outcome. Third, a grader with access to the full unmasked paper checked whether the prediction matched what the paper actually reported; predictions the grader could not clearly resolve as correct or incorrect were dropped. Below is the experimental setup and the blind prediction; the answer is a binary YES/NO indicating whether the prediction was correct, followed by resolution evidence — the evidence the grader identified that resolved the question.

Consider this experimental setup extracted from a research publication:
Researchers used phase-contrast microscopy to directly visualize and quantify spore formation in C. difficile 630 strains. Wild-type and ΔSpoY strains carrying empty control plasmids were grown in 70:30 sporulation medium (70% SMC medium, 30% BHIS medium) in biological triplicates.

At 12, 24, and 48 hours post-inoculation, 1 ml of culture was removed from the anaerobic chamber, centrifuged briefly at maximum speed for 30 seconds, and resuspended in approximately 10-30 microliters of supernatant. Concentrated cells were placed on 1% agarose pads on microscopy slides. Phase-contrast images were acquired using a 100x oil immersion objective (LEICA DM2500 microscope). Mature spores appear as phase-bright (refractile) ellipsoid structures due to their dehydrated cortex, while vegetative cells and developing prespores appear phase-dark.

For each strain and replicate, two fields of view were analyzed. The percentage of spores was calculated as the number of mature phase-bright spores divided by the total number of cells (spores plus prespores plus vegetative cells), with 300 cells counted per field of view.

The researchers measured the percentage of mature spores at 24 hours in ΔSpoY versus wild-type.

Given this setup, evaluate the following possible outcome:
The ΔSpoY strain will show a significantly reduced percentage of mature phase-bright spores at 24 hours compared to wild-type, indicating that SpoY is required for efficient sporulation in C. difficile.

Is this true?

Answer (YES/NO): NO